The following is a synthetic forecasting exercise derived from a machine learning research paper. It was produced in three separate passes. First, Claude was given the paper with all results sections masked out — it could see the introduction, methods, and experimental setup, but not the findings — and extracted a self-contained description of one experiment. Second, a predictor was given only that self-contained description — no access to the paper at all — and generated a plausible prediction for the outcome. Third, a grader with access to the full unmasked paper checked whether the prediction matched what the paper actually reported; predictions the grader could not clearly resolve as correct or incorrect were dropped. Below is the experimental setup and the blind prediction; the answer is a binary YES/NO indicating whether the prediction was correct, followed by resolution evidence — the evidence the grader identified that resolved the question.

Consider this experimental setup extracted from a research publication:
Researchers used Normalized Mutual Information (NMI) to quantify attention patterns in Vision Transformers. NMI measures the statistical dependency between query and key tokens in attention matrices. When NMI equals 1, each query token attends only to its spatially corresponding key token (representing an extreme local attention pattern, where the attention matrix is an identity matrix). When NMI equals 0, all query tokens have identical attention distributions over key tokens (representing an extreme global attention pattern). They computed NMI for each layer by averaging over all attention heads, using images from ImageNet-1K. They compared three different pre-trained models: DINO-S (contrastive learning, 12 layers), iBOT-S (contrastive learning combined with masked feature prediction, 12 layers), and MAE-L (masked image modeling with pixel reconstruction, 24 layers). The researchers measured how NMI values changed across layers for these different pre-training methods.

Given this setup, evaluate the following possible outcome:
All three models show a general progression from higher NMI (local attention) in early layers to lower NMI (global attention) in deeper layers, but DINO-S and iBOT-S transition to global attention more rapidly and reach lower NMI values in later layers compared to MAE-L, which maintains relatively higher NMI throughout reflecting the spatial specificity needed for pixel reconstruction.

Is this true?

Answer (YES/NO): NO